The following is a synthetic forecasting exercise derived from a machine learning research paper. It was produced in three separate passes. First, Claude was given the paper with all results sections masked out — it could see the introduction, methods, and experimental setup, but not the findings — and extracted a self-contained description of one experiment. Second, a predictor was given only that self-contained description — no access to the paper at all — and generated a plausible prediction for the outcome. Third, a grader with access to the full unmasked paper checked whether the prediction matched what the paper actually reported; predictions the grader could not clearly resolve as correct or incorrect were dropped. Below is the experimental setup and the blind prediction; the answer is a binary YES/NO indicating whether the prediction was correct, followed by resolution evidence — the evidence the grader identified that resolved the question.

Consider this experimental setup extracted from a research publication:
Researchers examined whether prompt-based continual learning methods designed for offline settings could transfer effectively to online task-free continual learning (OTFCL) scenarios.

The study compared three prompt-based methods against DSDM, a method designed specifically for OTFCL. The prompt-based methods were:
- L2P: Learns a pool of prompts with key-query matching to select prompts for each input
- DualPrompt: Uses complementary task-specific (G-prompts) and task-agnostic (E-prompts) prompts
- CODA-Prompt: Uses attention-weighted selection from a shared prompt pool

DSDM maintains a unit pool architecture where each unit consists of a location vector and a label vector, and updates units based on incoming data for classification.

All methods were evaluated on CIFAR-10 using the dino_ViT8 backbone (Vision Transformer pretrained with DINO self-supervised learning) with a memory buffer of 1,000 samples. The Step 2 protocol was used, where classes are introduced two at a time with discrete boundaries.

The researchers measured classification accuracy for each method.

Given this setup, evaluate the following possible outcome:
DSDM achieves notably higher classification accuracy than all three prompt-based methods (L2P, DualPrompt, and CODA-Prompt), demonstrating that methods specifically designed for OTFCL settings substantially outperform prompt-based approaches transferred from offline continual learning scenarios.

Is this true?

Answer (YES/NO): YES